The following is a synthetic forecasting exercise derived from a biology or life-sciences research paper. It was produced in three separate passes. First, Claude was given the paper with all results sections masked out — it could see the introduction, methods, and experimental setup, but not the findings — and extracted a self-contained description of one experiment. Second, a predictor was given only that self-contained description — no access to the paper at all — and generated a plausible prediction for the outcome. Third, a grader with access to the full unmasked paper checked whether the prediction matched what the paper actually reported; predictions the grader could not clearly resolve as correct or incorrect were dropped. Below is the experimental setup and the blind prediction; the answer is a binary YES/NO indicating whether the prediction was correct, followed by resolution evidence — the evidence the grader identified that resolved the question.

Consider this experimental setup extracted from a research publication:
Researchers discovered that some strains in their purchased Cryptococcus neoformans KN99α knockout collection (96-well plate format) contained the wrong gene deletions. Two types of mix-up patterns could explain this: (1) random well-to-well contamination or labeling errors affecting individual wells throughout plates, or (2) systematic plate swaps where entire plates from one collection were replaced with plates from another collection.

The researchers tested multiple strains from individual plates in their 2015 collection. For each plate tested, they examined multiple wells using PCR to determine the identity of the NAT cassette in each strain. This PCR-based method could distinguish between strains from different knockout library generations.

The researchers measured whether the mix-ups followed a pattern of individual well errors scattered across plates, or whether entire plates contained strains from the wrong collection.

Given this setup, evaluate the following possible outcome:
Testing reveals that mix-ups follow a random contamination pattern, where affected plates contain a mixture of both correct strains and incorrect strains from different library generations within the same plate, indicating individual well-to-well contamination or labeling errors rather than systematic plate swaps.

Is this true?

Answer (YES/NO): NO